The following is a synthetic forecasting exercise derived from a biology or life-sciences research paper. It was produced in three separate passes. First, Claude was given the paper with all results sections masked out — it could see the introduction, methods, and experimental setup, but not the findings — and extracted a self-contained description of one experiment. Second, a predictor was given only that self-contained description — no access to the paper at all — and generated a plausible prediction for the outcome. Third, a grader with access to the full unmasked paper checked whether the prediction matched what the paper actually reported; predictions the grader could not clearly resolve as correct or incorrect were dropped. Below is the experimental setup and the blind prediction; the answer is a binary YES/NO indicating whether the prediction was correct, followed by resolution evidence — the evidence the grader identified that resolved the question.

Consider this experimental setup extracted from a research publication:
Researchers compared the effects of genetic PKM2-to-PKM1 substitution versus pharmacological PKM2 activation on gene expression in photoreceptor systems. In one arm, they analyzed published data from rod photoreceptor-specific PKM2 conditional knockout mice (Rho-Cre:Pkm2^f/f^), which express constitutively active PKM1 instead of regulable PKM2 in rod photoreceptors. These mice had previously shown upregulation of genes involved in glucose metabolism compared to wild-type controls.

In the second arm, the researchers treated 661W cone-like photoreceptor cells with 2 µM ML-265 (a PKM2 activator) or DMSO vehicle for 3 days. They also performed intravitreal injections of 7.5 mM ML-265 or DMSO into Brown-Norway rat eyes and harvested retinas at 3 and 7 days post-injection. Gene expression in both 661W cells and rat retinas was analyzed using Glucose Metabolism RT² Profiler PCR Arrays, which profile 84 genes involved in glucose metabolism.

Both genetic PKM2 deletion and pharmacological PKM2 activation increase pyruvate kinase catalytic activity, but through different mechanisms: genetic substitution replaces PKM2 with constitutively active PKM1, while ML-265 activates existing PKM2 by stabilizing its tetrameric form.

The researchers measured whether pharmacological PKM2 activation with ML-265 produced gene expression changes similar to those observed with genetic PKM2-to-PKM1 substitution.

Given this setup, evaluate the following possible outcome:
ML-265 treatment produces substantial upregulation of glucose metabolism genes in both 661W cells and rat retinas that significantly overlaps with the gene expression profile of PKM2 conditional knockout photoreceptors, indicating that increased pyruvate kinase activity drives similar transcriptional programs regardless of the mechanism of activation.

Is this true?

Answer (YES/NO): NO